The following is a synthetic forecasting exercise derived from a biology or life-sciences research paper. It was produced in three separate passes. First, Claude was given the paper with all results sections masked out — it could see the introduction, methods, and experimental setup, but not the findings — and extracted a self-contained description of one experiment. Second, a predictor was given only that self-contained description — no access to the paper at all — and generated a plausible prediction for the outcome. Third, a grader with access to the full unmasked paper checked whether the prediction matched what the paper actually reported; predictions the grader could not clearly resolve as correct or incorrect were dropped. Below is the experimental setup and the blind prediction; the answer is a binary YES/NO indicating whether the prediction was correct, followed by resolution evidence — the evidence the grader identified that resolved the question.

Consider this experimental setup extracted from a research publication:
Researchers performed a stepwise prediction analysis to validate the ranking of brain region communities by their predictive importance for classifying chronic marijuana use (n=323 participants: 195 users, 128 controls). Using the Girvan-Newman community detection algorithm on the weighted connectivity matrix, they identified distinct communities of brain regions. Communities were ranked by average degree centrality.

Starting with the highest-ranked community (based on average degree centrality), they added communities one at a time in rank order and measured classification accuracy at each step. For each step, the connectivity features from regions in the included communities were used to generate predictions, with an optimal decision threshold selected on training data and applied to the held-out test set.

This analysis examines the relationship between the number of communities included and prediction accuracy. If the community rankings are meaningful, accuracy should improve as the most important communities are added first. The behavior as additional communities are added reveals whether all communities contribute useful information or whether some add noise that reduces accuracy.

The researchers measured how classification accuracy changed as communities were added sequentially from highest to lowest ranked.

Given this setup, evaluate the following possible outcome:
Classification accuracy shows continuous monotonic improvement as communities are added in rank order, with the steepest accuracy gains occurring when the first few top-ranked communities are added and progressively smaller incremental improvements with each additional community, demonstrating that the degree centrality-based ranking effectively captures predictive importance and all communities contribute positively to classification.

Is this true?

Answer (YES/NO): NO